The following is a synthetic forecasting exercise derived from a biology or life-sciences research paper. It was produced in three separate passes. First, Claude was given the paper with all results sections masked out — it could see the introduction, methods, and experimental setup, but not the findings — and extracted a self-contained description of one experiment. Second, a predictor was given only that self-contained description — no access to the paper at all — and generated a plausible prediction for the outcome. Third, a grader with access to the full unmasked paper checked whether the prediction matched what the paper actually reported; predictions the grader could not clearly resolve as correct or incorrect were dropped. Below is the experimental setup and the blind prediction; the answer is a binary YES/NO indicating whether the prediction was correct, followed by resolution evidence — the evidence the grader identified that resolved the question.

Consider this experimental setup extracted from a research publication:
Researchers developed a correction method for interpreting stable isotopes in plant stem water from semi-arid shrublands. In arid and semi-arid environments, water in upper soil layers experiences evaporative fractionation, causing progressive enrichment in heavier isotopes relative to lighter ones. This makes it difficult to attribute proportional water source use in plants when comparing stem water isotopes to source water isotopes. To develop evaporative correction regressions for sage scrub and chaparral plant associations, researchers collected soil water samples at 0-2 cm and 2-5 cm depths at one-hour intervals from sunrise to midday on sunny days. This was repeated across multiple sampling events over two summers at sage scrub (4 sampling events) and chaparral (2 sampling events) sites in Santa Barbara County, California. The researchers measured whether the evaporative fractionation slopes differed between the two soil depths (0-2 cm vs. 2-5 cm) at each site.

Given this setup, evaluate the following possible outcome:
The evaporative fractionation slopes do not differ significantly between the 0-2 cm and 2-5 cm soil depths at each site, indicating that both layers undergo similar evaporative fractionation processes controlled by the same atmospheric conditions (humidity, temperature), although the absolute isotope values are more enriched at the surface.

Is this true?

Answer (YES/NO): YES